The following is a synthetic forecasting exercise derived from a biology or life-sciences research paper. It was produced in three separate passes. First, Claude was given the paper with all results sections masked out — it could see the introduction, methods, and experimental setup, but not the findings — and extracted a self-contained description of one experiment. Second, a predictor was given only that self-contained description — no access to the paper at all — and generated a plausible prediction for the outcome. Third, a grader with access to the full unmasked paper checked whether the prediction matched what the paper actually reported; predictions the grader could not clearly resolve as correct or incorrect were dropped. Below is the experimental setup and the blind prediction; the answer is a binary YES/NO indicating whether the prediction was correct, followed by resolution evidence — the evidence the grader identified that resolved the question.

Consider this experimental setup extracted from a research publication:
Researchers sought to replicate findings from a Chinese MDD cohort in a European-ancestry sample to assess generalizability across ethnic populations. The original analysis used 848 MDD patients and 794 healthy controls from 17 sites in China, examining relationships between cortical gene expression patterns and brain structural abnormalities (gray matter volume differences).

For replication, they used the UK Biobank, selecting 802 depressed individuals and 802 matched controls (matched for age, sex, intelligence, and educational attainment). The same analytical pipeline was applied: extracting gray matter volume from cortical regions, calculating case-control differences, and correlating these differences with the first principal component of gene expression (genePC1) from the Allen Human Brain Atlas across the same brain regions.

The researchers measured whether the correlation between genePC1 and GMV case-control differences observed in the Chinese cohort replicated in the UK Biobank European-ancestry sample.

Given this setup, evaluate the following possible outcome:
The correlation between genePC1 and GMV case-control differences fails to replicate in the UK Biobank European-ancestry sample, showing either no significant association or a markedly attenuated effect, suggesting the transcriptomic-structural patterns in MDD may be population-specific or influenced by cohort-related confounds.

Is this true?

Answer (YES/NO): NO